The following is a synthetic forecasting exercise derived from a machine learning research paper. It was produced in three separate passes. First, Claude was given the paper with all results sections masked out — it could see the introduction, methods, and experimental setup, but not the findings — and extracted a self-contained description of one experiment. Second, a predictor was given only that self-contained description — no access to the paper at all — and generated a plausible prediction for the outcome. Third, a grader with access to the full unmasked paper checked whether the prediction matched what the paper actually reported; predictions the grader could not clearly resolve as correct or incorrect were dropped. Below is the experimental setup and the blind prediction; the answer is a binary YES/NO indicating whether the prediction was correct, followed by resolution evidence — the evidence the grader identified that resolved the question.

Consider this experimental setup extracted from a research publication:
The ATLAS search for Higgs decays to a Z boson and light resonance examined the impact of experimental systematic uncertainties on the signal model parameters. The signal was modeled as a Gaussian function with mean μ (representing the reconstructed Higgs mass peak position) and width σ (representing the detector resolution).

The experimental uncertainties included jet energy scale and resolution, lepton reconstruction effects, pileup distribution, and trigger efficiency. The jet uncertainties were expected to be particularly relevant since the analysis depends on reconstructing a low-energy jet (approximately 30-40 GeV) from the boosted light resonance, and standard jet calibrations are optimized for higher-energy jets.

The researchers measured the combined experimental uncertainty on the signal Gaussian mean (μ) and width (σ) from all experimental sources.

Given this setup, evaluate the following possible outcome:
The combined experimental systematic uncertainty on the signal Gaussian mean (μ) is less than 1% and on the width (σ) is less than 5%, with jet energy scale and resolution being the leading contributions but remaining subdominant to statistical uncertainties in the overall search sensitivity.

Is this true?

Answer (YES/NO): NO